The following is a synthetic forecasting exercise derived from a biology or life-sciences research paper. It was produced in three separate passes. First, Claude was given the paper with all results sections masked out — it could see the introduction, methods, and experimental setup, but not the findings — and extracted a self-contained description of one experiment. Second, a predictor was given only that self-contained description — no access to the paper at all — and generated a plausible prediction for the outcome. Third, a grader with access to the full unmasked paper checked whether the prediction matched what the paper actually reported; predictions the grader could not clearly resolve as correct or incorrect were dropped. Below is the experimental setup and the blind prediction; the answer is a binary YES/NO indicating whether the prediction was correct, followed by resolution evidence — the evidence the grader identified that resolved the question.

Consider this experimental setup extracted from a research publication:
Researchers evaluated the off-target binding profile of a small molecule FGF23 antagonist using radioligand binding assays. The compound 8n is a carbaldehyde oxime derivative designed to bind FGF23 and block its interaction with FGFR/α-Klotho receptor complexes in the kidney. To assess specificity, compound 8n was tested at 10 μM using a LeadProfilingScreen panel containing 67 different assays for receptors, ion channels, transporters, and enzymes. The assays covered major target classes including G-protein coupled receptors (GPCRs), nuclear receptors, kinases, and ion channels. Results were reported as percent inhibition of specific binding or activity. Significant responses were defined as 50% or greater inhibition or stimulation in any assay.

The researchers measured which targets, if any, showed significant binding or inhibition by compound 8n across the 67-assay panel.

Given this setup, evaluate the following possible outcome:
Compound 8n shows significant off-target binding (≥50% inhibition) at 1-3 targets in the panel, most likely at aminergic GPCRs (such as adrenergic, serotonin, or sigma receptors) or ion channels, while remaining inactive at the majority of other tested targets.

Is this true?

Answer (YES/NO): NO